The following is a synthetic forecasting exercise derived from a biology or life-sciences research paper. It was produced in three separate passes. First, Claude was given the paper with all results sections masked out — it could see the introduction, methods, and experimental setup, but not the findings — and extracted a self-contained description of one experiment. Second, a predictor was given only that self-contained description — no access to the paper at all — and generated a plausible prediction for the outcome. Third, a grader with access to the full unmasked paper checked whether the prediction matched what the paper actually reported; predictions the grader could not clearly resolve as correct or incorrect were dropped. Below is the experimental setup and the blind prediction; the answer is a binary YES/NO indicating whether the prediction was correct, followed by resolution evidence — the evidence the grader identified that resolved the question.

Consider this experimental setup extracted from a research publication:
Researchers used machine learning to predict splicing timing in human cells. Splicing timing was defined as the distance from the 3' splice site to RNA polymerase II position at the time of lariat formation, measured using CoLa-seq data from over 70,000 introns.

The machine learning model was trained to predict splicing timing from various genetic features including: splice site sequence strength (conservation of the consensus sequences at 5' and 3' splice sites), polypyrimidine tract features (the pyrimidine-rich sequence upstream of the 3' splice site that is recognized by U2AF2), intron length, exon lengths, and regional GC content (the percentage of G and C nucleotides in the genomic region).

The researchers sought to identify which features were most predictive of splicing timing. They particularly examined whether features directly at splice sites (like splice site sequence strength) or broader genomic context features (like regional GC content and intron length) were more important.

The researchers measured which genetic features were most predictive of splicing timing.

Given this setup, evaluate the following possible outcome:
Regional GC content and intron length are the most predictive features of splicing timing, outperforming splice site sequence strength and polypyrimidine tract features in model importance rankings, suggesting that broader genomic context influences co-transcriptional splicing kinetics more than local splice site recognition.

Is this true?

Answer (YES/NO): NO